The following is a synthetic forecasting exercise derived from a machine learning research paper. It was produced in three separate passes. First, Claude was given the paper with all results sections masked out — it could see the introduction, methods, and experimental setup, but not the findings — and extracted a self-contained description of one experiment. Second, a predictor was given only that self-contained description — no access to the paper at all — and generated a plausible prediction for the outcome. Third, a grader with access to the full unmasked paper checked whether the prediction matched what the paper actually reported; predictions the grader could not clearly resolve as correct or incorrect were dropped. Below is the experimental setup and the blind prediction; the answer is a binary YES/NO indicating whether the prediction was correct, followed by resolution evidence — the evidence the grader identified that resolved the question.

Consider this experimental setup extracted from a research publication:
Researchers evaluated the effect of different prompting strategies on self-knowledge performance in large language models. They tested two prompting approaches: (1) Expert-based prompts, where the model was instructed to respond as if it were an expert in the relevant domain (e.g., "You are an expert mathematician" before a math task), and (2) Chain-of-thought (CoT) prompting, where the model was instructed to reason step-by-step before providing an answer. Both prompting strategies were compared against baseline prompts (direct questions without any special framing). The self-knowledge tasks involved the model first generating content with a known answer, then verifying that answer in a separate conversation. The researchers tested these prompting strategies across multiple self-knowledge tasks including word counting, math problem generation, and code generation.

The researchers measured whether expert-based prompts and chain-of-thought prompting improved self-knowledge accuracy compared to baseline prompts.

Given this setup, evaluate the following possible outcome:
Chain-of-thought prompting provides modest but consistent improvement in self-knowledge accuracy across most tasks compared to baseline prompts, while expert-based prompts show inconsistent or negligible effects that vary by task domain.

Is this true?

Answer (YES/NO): NO